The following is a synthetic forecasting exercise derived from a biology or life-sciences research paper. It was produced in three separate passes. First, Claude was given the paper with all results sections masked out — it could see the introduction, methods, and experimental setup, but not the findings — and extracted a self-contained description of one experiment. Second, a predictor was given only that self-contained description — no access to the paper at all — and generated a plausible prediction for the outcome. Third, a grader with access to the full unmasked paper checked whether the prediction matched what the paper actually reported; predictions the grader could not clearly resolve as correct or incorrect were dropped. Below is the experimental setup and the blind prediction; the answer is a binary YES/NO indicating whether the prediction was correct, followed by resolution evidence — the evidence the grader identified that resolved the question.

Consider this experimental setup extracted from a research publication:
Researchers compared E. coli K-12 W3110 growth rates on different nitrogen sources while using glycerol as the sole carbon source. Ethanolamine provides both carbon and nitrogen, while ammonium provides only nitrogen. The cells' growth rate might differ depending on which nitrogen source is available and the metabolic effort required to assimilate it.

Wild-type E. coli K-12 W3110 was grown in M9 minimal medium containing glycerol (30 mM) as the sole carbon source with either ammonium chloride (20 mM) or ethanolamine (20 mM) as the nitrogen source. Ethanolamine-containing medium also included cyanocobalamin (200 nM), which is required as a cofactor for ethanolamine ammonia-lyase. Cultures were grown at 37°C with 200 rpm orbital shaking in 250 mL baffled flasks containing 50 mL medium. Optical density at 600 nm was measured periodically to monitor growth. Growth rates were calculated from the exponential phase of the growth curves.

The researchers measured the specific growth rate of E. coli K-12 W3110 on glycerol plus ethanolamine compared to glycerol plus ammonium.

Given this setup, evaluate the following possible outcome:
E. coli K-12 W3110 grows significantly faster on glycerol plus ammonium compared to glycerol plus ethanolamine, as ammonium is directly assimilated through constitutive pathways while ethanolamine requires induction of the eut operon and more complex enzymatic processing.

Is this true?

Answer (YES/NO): NO